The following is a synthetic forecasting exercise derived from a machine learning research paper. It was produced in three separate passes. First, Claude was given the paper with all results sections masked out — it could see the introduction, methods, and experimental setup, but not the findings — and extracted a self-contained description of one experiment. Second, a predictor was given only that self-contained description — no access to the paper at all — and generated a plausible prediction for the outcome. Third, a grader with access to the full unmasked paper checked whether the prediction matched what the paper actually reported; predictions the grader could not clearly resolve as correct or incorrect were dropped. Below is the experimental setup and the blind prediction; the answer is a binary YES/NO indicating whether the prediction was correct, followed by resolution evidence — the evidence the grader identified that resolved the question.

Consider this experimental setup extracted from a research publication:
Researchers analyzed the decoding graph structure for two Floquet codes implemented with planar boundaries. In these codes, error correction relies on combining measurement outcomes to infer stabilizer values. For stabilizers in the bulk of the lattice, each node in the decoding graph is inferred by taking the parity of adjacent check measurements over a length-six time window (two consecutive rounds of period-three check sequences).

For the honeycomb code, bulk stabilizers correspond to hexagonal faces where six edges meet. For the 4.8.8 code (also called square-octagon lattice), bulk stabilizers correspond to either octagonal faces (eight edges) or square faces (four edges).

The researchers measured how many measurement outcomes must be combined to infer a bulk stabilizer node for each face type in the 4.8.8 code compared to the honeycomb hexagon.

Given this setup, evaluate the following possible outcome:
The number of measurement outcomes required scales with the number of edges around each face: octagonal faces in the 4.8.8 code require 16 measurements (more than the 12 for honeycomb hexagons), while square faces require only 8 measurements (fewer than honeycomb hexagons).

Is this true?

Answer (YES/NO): YES